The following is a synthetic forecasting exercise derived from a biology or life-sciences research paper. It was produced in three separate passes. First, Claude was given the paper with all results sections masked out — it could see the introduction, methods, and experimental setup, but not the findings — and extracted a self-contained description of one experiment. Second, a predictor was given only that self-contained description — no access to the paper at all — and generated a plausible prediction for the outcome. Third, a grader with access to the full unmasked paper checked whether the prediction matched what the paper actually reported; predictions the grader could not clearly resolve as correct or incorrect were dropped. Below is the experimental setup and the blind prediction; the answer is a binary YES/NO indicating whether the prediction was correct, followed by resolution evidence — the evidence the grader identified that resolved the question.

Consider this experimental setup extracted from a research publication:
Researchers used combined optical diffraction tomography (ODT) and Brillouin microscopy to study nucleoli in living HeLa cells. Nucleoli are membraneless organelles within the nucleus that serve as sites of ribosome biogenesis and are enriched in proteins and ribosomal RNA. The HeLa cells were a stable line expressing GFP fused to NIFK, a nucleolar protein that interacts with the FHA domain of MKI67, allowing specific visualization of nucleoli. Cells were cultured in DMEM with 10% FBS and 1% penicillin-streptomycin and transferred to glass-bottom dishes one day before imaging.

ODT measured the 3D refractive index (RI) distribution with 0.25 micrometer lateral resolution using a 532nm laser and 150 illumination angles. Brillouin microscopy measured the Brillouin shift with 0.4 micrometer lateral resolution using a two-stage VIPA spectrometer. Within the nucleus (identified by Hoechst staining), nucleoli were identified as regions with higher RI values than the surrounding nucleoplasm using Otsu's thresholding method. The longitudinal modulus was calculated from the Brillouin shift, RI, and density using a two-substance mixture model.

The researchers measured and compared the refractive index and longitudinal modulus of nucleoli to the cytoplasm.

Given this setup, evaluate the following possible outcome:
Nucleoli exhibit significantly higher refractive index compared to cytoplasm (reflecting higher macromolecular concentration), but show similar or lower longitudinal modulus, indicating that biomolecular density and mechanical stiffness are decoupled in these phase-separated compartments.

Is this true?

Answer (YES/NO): NO